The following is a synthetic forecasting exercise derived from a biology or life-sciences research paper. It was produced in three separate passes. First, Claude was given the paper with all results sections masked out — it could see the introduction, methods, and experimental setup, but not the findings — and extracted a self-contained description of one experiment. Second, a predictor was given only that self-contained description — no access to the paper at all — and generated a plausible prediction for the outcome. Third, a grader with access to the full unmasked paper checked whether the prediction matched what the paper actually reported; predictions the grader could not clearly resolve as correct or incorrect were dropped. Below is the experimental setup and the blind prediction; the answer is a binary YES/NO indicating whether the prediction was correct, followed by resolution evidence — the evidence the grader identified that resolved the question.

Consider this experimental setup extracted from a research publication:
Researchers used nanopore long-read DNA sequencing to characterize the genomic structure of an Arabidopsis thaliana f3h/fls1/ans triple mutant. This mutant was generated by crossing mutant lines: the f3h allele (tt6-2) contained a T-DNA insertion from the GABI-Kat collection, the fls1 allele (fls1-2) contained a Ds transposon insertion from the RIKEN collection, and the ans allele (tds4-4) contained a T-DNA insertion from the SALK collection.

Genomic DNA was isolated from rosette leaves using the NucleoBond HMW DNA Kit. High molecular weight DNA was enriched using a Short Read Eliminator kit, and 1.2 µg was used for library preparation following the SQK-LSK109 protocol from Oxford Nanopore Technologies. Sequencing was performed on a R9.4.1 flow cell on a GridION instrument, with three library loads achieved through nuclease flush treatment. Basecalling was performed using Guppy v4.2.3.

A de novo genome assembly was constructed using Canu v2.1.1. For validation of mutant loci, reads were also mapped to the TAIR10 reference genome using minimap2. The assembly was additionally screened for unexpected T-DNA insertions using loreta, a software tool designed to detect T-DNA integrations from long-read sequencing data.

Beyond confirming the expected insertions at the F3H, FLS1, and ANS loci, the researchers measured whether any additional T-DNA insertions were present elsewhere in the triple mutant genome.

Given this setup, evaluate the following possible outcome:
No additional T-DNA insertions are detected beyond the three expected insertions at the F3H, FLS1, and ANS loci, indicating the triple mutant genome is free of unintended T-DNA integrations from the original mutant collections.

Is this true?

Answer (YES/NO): NO